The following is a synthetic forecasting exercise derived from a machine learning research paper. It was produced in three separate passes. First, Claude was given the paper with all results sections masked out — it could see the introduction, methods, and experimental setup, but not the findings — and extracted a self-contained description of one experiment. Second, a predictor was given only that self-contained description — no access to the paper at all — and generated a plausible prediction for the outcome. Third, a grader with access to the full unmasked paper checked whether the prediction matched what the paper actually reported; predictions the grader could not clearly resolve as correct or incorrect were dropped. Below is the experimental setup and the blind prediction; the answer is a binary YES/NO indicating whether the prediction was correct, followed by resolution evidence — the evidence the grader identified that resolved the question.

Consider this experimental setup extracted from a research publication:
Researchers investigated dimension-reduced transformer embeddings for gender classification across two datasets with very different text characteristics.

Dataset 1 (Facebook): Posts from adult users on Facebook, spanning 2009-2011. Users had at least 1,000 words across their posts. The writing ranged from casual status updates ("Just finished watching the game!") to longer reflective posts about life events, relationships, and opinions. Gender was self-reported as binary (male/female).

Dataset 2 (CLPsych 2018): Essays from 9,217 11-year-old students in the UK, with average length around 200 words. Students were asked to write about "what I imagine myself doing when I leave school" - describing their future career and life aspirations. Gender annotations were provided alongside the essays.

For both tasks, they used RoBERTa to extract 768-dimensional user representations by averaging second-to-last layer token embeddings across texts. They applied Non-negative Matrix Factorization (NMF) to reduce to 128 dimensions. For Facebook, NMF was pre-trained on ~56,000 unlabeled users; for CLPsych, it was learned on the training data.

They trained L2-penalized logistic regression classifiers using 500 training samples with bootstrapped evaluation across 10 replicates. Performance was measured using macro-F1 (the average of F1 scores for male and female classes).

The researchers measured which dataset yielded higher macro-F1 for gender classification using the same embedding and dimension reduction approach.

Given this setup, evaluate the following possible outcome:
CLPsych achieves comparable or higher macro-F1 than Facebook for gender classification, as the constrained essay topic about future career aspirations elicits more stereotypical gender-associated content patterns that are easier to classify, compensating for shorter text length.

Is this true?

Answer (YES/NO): YES